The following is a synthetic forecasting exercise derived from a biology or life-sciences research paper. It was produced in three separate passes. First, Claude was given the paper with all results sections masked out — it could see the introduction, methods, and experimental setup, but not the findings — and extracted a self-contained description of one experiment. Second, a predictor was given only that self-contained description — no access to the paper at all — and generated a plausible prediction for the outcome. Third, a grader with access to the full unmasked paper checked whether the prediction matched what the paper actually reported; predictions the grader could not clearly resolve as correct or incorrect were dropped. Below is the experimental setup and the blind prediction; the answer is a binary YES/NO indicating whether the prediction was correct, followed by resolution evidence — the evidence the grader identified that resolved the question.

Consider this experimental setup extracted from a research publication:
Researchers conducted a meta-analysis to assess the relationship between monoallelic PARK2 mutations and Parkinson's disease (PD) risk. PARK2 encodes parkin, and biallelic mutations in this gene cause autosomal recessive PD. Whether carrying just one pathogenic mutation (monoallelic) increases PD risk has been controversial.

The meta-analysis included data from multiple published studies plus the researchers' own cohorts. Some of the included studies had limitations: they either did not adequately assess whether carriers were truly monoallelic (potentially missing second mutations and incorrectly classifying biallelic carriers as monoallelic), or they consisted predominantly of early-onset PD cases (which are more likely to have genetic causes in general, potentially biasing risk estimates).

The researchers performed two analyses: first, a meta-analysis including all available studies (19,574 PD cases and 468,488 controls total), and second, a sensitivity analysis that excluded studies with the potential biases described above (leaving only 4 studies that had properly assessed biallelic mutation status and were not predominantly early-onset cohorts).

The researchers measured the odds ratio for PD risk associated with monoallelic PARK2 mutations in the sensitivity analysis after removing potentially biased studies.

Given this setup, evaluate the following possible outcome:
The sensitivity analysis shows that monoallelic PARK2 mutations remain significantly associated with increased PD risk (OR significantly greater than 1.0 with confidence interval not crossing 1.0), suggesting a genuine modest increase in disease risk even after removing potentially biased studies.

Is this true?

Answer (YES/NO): NO